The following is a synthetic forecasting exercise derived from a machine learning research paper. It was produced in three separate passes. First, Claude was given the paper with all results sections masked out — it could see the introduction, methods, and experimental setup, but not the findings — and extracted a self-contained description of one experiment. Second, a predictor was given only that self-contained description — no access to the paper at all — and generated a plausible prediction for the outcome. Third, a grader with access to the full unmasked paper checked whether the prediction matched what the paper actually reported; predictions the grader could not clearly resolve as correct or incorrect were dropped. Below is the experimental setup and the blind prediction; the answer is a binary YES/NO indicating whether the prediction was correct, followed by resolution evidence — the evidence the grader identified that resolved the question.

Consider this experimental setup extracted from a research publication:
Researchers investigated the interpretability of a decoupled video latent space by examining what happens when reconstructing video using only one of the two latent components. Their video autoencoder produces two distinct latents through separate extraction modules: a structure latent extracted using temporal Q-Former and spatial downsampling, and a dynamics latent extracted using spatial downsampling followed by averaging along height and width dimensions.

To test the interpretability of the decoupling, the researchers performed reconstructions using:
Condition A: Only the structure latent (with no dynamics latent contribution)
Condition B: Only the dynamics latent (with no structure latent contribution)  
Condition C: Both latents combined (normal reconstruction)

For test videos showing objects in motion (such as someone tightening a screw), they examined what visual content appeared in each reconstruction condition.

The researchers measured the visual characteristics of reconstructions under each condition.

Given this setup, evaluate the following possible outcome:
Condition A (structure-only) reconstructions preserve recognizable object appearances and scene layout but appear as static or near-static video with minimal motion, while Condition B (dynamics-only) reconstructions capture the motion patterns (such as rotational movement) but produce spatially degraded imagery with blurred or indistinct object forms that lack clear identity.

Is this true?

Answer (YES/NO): NO